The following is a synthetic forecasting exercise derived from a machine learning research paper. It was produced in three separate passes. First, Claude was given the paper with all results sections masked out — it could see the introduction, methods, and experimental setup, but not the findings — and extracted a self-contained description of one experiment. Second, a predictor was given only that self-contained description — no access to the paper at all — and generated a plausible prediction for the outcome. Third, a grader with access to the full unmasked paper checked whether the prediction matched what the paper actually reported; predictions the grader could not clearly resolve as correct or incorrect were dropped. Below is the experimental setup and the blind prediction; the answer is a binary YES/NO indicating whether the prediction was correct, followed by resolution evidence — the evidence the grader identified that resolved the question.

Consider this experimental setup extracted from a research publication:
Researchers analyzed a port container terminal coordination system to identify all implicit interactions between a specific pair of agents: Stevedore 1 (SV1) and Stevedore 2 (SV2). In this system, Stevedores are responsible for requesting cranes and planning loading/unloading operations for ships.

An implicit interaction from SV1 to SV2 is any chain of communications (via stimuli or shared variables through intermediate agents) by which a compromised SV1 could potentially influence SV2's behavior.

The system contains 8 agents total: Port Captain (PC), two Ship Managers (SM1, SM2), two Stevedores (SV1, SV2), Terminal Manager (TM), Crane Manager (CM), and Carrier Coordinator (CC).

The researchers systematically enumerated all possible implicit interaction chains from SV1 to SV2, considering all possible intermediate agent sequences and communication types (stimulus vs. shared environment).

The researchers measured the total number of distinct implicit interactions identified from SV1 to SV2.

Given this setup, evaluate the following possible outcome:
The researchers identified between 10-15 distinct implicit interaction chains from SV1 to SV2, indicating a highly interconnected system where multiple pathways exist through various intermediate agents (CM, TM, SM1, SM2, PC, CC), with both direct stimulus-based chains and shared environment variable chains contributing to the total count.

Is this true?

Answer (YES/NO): NO